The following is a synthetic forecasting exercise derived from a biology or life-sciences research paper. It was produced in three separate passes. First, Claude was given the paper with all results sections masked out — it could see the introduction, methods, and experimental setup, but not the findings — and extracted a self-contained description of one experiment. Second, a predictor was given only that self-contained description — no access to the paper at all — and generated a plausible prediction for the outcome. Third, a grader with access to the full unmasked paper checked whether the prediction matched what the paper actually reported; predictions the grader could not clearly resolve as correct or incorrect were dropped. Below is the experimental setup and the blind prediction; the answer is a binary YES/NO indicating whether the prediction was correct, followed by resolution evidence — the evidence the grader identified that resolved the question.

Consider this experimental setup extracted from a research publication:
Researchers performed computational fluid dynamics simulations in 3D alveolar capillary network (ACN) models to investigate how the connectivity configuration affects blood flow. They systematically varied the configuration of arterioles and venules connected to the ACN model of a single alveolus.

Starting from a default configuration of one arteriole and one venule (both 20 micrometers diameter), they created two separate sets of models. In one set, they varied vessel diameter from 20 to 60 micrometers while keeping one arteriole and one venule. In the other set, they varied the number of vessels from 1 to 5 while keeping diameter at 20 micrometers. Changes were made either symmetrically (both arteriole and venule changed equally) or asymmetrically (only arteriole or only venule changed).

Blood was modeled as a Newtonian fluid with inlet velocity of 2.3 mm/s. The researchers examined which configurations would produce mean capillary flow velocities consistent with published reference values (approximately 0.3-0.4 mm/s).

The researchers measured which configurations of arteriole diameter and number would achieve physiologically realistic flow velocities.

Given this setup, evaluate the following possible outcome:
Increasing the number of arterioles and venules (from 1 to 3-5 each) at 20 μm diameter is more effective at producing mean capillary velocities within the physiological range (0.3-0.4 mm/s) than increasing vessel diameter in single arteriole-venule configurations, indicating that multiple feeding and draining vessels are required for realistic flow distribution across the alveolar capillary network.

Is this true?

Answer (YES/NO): NO